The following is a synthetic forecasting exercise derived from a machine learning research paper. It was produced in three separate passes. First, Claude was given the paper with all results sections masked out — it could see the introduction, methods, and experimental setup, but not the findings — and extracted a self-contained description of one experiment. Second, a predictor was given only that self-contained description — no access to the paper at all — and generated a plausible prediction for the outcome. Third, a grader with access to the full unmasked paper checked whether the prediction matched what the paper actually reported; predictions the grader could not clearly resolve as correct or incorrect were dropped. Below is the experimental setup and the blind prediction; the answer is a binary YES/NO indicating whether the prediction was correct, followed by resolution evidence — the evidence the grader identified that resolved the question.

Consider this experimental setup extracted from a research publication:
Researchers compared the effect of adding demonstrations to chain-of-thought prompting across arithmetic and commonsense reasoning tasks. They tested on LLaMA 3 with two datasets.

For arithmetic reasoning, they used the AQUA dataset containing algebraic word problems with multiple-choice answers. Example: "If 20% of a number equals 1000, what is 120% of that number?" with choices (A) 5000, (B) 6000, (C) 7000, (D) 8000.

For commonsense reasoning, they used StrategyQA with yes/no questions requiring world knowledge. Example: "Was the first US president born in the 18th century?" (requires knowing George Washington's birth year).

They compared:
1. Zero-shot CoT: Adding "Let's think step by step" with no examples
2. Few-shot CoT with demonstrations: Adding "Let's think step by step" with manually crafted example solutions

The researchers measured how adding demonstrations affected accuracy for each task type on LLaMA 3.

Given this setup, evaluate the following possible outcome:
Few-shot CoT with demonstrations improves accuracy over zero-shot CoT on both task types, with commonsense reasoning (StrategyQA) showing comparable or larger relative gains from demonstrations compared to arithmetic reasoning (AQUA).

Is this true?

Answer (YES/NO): NO